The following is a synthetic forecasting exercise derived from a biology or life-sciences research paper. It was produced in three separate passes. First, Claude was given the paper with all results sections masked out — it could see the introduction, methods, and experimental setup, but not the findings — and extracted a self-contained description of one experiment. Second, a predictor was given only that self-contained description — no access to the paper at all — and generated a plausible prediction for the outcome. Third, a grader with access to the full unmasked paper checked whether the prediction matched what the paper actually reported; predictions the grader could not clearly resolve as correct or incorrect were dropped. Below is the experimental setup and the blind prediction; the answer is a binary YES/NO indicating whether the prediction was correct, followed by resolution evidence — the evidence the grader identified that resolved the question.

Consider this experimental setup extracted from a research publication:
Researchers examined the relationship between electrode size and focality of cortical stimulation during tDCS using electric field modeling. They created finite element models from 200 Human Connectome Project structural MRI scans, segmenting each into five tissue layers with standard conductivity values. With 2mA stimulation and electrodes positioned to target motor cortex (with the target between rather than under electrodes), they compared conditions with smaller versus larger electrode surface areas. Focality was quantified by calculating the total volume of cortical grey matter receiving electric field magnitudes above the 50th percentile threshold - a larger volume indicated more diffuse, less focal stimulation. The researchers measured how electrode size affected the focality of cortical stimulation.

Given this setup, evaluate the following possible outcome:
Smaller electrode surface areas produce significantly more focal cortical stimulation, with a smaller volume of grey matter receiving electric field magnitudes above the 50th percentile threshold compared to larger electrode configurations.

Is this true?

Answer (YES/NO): YES